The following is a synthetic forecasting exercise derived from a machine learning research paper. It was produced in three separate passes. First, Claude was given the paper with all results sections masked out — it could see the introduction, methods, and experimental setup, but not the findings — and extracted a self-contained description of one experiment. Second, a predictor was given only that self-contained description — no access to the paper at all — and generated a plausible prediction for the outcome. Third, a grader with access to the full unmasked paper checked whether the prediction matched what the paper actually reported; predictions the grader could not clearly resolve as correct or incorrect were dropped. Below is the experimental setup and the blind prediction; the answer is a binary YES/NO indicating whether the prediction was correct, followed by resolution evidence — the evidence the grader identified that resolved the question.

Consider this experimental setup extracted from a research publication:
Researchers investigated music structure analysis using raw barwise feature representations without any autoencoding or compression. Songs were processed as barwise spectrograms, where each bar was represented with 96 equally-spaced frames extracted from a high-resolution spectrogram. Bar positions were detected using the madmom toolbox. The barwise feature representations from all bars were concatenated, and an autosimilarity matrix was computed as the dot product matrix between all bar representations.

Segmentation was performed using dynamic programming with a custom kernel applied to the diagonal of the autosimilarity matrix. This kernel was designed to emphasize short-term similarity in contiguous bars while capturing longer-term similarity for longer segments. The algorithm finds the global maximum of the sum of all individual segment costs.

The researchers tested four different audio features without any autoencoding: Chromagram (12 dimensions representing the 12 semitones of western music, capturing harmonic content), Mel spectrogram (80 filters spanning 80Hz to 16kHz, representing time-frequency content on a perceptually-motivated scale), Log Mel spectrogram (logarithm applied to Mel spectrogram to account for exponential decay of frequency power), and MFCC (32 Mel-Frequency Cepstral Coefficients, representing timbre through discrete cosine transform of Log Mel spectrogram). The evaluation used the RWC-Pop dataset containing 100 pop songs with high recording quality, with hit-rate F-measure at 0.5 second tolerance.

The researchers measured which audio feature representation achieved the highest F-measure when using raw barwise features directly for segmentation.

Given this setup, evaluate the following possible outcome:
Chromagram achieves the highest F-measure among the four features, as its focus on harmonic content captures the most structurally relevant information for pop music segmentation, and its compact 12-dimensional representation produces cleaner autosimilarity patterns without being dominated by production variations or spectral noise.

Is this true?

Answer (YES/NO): NO